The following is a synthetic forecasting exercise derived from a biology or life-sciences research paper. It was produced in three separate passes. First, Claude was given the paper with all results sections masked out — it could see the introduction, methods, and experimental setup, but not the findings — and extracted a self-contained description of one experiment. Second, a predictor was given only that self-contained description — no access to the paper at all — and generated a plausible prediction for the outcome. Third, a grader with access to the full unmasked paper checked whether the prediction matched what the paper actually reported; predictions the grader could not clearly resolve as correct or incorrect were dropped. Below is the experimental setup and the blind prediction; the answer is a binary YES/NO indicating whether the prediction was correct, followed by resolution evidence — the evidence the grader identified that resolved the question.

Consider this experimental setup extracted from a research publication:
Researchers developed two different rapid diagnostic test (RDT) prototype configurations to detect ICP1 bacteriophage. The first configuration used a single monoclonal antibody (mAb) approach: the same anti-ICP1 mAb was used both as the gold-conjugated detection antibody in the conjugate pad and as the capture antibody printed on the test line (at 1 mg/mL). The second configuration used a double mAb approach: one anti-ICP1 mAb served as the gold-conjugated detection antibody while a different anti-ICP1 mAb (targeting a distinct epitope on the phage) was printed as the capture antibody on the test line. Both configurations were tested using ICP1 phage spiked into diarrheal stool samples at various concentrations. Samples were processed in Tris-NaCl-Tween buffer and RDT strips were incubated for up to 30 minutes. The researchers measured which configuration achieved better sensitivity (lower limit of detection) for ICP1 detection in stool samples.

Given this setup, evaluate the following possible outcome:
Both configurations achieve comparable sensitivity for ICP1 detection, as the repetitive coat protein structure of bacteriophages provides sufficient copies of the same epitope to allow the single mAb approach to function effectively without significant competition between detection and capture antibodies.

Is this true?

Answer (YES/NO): NO